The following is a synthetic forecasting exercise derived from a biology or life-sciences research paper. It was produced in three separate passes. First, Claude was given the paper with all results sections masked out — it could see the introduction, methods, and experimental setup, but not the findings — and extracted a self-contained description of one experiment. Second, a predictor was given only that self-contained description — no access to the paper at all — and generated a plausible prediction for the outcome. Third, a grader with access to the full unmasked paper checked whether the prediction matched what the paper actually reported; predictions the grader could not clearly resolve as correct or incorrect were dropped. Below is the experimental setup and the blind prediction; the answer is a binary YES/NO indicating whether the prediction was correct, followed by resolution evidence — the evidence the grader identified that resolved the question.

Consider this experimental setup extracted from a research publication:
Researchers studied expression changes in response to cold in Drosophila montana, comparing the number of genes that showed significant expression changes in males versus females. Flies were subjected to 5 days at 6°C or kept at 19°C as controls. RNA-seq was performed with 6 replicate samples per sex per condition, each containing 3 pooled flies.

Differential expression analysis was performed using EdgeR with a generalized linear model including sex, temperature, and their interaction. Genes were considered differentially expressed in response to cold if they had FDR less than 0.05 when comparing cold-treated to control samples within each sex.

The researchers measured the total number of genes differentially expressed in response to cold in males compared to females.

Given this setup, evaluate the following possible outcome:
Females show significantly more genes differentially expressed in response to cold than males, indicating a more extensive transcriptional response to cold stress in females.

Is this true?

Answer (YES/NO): NO